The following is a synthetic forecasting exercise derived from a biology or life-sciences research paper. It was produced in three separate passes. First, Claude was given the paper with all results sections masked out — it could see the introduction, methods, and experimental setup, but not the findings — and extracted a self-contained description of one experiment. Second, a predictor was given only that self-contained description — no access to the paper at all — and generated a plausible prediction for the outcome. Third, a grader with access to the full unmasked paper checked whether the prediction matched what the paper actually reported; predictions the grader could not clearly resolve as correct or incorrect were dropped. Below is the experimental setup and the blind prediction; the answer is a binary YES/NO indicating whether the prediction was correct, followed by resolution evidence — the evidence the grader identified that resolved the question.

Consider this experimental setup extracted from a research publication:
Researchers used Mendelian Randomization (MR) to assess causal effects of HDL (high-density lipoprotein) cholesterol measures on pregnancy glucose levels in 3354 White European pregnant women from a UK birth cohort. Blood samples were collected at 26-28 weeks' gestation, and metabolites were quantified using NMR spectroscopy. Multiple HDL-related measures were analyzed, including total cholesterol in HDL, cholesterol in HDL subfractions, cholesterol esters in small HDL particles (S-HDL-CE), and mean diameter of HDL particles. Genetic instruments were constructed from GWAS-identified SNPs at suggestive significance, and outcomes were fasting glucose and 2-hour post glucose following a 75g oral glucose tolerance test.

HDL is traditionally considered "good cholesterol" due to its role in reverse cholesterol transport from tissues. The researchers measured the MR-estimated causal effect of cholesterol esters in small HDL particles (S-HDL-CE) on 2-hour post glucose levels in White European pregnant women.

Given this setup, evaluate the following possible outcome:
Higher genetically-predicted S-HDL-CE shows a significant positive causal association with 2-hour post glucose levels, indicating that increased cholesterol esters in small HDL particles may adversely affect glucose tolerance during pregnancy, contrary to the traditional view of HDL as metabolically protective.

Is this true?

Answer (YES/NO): YES